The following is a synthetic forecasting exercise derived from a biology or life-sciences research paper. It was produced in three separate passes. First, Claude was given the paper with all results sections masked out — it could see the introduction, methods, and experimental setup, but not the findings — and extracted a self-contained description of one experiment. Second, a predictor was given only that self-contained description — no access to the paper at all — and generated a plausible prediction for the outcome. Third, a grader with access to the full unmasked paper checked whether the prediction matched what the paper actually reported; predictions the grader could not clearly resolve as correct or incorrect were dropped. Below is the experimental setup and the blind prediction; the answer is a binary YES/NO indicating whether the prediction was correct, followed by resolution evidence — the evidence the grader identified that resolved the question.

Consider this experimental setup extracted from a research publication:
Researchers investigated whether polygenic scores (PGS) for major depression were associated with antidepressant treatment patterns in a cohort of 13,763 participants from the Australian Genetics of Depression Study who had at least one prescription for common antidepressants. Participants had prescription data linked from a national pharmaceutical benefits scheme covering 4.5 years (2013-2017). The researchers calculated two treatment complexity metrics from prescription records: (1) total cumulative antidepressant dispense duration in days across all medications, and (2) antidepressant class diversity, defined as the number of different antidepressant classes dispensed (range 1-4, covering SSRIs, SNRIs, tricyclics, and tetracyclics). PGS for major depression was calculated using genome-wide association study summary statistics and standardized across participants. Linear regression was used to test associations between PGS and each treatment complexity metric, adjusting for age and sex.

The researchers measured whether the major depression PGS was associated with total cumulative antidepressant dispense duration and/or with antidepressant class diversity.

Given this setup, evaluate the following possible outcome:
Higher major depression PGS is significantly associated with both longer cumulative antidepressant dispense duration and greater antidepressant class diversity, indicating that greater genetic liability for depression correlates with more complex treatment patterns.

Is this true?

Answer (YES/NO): NO